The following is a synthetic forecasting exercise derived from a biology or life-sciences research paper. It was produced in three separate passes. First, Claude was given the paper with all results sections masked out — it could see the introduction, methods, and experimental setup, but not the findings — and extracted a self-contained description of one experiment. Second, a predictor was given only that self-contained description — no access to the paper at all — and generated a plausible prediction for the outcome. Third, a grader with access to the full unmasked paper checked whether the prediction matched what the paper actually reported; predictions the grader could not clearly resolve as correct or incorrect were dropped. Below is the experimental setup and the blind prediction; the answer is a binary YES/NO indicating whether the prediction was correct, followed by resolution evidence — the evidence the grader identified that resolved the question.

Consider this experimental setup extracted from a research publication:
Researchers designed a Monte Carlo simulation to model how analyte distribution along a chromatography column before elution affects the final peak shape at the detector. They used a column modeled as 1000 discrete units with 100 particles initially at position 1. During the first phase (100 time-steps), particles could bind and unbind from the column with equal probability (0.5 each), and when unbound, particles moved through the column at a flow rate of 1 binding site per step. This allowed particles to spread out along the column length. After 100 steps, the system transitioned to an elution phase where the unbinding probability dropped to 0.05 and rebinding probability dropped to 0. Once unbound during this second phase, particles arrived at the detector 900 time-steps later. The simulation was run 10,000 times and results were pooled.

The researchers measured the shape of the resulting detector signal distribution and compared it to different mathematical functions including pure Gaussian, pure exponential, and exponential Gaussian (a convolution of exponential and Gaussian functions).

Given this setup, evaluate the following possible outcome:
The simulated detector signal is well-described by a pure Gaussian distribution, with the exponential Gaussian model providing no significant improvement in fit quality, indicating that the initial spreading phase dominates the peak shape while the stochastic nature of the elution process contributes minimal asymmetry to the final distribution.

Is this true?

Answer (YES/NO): NO